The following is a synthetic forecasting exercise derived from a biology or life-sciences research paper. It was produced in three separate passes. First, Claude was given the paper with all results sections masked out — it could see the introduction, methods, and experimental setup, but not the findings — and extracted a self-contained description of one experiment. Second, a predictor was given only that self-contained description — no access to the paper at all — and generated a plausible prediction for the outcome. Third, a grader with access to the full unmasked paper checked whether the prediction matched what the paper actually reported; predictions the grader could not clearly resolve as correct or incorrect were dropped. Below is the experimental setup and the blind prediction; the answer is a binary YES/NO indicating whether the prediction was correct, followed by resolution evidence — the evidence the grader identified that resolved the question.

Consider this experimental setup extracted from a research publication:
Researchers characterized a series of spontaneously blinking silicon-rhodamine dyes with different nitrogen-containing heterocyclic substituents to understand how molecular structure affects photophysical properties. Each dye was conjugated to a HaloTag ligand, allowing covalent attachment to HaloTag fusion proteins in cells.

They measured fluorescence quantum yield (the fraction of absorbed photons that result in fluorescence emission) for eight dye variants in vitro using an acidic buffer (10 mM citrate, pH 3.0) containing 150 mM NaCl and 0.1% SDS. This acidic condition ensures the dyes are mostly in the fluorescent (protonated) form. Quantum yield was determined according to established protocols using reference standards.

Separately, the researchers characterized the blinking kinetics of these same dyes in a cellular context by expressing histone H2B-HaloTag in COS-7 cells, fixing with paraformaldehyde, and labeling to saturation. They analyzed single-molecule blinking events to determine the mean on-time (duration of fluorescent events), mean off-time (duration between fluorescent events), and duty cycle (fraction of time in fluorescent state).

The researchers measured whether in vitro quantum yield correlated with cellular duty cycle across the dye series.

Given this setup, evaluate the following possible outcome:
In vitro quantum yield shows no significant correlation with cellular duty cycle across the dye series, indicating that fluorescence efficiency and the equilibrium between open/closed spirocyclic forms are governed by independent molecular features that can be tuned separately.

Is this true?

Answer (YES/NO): NO